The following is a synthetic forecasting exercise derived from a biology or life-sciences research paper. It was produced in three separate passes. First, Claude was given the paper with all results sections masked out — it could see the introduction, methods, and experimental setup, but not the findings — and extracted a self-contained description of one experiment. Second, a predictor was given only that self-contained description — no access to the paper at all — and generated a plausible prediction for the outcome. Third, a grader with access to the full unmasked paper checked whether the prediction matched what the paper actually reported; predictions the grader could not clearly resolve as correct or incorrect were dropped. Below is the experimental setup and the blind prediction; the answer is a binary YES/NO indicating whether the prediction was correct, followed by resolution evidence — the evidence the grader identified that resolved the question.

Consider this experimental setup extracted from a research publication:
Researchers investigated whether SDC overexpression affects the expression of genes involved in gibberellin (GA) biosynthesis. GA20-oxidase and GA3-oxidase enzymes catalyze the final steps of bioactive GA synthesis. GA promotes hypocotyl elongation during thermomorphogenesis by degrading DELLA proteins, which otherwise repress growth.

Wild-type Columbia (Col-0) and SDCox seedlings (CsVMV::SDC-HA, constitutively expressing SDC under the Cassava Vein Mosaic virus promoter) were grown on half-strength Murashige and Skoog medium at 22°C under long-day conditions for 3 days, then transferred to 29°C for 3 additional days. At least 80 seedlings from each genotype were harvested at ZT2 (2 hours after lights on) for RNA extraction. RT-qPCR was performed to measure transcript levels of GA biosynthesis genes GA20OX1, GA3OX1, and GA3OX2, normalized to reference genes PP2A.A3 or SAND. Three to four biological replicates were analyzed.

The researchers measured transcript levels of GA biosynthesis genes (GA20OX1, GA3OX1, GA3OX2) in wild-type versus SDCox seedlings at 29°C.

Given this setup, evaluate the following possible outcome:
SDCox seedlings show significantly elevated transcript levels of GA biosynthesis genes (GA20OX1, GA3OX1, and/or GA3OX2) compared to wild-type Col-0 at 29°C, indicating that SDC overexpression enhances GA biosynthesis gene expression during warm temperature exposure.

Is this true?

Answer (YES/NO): NO